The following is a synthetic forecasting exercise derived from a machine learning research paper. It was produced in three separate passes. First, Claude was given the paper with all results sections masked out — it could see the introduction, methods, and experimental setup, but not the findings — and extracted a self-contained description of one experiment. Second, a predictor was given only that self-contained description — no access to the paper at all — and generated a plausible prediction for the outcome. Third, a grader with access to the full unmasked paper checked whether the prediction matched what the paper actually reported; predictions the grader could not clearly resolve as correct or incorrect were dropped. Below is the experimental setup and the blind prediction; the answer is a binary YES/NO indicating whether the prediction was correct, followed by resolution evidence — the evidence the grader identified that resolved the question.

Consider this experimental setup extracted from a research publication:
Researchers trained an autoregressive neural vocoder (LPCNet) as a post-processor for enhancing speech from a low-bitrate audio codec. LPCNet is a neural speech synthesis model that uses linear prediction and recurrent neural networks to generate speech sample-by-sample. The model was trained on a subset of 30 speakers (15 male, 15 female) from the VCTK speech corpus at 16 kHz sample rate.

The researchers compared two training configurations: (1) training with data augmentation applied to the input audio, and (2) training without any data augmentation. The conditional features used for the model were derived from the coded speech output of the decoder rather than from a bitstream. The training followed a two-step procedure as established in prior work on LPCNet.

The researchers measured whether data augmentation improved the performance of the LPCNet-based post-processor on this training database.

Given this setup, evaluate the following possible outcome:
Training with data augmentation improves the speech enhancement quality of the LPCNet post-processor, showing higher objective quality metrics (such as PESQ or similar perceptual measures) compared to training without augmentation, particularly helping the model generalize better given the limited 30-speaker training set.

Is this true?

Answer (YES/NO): NO